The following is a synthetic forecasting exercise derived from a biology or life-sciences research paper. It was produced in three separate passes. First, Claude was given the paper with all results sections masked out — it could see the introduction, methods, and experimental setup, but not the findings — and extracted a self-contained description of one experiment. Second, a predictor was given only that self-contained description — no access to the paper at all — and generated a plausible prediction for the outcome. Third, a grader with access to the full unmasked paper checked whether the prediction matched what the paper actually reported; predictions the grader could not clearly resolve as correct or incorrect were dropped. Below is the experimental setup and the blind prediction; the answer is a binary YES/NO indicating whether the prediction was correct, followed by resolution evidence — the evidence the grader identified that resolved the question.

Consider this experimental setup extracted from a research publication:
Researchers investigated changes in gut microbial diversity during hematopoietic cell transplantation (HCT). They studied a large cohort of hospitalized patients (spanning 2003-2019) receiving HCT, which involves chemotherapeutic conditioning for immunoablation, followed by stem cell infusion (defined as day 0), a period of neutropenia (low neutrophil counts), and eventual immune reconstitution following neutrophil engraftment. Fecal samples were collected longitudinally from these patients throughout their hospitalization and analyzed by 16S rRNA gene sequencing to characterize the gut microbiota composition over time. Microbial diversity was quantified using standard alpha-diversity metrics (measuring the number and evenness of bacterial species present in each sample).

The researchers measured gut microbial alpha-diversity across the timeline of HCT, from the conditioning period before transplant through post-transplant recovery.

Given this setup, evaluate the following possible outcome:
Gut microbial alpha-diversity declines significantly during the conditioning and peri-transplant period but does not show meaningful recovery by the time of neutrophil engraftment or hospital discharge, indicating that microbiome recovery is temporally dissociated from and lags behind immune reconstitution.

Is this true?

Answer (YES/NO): NO